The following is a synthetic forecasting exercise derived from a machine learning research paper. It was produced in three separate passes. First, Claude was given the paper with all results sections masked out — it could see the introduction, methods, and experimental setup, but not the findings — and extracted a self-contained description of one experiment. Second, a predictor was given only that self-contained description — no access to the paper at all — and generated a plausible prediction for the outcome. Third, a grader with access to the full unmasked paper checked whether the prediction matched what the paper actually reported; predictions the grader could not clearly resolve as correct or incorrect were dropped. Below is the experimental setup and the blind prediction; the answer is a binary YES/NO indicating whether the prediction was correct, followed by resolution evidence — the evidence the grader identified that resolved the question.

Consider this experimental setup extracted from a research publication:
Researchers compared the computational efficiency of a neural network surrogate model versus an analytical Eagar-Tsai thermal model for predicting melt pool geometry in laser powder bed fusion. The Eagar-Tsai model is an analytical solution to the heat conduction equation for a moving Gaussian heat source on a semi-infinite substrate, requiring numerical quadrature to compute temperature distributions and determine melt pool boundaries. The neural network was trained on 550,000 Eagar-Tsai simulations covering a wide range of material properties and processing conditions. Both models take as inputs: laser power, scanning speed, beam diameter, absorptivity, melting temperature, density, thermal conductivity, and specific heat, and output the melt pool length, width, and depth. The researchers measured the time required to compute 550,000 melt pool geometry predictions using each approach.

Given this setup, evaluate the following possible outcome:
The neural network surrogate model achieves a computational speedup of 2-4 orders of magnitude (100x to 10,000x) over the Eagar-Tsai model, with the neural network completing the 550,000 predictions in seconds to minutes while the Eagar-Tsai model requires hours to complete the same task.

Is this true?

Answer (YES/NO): NO